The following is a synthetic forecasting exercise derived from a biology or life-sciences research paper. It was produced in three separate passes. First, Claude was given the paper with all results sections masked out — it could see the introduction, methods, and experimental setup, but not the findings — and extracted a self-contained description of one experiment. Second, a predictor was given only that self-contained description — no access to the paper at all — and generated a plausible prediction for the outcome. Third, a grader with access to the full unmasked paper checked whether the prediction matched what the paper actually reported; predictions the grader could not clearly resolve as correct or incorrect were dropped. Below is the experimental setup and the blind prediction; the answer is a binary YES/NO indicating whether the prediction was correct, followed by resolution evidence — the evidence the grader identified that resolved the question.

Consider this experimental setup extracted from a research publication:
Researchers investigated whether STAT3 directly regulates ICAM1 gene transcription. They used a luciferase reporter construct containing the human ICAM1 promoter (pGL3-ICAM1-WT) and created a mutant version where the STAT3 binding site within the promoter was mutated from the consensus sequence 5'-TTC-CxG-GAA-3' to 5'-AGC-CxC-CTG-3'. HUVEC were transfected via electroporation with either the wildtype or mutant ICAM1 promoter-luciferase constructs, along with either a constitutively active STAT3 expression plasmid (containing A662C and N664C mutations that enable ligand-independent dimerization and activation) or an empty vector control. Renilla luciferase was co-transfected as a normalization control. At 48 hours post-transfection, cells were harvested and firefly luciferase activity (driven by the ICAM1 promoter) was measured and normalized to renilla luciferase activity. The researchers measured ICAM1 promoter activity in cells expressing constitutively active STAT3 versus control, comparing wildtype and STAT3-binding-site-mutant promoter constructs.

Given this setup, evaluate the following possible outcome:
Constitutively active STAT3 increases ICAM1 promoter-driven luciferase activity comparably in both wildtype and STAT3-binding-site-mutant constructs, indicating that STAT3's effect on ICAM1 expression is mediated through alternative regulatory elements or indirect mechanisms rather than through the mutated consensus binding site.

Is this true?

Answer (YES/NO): NO